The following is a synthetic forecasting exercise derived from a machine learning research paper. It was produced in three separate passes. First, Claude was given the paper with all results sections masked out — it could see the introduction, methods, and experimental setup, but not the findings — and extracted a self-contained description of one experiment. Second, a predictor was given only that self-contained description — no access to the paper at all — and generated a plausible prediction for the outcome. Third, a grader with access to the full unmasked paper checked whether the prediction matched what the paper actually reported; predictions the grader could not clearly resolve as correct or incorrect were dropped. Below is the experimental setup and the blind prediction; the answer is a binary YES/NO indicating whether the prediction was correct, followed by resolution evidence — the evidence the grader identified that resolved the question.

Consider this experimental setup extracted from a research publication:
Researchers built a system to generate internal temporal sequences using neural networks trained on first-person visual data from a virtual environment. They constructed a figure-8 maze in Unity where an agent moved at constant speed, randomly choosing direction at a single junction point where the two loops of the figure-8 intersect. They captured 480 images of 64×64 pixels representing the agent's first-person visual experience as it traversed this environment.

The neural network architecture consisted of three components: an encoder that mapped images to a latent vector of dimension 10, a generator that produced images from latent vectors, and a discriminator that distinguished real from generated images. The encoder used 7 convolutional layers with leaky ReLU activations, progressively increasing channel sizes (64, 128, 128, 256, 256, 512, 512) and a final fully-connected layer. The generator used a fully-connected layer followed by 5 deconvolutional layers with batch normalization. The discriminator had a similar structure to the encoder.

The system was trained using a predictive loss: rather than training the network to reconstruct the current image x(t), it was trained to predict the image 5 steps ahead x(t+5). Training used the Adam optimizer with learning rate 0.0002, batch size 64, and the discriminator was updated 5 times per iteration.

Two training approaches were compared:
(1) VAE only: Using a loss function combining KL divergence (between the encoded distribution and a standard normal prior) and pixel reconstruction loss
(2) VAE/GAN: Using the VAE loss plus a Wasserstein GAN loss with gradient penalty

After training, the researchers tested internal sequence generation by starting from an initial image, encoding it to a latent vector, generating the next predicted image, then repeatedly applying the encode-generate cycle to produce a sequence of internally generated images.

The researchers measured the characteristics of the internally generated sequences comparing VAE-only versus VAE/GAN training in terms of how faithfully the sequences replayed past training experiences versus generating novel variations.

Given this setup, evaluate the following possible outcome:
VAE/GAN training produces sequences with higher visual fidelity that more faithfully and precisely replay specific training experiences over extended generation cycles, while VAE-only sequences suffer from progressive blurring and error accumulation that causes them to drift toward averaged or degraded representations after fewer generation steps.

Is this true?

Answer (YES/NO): NO